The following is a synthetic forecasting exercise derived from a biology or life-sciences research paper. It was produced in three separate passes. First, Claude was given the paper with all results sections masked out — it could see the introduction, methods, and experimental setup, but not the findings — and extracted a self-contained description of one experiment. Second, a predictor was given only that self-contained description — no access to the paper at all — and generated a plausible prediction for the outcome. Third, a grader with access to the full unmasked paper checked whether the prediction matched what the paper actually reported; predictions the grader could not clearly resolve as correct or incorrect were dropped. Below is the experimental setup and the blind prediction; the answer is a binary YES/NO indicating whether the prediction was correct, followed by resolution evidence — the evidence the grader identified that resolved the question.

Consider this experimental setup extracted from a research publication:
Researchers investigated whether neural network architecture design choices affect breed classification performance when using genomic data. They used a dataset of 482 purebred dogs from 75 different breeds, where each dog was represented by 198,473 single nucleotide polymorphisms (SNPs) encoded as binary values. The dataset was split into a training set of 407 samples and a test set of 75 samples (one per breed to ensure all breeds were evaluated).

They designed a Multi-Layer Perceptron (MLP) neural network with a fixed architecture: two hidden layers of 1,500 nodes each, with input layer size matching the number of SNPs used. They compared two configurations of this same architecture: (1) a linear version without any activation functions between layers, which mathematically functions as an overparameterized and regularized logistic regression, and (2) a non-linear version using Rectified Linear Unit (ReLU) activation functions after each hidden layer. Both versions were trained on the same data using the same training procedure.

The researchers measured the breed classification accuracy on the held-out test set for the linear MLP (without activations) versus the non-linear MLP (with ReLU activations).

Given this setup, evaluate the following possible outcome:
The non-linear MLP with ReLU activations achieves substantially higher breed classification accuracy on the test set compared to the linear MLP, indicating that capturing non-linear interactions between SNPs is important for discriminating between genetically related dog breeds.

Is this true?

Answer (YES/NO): NO